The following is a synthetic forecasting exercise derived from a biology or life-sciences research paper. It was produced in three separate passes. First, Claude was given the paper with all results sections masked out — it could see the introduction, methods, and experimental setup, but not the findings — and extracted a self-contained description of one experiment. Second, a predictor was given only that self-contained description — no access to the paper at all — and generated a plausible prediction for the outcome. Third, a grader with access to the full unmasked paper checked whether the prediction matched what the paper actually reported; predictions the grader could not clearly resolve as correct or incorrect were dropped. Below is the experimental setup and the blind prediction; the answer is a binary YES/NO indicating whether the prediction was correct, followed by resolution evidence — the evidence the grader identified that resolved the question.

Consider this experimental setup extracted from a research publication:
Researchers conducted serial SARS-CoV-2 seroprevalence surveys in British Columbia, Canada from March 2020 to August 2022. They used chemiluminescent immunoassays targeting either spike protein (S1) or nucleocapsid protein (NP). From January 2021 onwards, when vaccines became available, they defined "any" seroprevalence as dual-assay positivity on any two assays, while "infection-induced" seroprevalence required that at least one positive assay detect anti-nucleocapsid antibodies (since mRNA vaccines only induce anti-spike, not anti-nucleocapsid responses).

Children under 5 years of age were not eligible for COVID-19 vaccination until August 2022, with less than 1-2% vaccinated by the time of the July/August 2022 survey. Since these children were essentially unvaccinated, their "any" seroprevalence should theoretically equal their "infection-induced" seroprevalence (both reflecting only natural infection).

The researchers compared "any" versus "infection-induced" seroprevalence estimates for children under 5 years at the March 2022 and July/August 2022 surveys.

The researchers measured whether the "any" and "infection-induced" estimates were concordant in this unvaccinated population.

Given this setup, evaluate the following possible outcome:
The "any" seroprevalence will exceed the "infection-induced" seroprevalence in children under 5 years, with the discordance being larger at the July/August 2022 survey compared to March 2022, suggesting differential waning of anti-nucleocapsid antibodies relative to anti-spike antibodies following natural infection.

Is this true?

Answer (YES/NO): YES